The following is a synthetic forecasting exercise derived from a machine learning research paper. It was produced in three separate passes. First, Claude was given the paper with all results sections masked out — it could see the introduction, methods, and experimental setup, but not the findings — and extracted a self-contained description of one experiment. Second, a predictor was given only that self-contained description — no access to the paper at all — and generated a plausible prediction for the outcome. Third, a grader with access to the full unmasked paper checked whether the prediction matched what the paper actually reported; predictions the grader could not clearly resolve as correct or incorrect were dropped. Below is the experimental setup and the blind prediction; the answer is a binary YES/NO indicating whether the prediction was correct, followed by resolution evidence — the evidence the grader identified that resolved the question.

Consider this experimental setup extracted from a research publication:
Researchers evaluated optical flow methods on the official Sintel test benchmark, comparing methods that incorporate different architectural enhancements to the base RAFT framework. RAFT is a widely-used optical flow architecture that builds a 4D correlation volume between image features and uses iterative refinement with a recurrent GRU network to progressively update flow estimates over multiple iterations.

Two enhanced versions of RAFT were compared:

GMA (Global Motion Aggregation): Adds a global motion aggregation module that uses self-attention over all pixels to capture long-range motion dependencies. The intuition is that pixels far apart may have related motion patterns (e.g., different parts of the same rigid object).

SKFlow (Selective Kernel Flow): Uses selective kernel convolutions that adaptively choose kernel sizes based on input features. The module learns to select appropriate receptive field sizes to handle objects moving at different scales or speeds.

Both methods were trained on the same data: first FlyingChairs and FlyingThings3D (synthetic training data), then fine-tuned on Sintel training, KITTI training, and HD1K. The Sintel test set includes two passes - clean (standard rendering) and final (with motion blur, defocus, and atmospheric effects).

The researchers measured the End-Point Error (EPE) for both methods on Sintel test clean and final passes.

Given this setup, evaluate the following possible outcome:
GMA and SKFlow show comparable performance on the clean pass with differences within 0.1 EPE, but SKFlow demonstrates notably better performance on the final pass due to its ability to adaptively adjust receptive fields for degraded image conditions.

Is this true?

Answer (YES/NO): NO